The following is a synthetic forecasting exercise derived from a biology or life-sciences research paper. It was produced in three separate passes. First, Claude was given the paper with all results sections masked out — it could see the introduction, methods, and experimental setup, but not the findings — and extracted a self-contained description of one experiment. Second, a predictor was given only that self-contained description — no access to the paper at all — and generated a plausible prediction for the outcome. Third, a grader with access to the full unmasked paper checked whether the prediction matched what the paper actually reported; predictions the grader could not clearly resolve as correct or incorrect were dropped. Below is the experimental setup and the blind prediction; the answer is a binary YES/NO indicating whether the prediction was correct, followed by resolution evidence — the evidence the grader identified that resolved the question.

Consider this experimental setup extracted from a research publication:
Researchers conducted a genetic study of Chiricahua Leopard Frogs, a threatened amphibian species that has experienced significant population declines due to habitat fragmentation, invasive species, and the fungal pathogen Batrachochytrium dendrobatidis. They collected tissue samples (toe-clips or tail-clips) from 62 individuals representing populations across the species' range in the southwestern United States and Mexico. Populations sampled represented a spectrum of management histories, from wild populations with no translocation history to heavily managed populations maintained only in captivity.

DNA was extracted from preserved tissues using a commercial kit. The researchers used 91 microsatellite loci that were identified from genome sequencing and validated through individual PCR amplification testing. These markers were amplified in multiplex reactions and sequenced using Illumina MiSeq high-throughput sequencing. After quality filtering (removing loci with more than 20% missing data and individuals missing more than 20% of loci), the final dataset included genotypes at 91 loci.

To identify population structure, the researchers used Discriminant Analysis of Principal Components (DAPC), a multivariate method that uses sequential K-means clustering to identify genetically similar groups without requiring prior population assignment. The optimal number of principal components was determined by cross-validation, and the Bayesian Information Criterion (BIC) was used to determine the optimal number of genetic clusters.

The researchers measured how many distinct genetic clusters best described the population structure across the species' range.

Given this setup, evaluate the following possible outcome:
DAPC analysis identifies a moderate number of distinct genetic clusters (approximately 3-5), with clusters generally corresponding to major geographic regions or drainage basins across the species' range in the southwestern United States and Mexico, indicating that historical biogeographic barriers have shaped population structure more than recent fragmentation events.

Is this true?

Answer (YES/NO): NO